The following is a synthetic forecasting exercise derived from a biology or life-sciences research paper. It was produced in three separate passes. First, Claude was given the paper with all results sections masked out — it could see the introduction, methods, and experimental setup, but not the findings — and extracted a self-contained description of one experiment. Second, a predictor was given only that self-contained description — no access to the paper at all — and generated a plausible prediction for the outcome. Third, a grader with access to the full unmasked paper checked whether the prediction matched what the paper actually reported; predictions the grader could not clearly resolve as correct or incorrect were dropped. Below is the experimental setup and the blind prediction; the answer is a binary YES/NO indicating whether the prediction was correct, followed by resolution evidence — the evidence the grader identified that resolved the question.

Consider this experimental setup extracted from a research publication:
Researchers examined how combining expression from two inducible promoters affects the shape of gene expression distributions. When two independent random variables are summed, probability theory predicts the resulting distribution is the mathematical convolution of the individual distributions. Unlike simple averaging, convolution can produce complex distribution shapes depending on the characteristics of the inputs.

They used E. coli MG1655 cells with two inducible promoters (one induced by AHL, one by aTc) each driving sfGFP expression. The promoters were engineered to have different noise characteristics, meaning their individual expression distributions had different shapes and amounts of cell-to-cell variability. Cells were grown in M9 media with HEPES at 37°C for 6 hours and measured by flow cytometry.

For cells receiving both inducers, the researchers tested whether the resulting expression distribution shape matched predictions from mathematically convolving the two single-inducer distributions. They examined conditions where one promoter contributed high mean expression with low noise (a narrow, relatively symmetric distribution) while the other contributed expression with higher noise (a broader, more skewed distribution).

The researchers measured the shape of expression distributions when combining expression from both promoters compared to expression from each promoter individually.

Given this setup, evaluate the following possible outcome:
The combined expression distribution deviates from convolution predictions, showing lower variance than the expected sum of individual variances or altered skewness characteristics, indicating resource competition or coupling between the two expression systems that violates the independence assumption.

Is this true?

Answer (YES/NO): NO